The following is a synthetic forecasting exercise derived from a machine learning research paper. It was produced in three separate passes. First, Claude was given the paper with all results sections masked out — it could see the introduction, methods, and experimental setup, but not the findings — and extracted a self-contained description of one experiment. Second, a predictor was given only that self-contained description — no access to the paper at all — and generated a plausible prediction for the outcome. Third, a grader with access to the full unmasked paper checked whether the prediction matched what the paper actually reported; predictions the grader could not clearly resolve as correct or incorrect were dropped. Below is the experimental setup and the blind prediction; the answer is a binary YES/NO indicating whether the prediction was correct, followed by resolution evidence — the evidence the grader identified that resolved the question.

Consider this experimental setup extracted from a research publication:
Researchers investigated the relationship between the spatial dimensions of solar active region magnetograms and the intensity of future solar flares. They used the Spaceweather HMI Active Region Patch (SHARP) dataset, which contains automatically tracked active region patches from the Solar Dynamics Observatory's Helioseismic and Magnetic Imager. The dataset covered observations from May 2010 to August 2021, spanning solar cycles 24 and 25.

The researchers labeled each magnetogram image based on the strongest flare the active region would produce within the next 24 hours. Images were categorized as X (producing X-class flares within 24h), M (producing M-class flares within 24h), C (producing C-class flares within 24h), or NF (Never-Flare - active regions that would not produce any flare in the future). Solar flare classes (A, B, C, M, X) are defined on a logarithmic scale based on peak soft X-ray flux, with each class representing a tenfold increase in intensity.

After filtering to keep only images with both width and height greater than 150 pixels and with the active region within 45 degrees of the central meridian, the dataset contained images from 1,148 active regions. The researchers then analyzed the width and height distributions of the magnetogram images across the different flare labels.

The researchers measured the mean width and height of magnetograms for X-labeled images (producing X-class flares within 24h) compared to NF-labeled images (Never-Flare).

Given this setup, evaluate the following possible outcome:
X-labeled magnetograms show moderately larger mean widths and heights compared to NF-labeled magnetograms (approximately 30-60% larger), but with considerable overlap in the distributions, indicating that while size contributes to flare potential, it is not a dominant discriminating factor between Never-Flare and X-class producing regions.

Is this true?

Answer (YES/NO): NO